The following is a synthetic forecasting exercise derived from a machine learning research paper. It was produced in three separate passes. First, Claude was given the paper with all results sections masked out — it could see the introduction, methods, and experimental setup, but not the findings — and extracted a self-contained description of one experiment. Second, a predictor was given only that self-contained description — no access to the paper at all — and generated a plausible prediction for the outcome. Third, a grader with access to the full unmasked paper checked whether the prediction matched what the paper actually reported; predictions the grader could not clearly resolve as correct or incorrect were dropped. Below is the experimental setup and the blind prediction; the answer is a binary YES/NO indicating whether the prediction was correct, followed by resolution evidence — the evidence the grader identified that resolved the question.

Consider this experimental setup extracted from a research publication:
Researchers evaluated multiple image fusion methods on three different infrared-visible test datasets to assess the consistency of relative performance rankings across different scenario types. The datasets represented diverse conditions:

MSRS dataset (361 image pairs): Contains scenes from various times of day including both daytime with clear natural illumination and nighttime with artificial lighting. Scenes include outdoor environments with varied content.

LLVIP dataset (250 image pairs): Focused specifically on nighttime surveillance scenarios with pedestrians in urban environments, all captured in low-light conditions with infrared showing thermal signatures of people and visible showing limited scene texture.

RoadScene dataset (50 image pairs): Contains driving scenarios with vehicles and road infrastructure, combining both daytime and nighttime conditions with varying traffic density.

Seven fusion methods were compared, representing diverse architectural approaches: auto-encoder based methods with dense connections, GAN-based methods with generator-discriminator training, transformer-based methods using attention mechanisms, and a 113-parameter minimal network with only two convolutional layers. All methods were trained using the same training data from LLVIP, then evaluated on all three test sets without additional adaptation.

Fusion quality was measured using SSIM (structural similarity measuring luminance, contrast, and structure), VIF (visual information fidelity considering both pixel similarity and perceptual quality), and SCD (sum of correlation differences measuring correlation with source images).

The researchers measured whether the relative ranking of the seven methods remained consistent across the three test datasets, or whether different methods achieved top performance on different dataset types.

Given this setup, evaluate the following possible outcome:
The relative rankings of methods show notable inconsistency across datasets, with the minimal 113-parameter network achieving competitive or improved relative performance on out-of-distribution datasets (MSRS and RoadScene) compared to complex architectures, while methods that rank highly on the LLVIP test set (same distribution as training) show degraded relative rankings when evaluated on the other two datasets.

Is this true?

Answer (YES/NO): NO